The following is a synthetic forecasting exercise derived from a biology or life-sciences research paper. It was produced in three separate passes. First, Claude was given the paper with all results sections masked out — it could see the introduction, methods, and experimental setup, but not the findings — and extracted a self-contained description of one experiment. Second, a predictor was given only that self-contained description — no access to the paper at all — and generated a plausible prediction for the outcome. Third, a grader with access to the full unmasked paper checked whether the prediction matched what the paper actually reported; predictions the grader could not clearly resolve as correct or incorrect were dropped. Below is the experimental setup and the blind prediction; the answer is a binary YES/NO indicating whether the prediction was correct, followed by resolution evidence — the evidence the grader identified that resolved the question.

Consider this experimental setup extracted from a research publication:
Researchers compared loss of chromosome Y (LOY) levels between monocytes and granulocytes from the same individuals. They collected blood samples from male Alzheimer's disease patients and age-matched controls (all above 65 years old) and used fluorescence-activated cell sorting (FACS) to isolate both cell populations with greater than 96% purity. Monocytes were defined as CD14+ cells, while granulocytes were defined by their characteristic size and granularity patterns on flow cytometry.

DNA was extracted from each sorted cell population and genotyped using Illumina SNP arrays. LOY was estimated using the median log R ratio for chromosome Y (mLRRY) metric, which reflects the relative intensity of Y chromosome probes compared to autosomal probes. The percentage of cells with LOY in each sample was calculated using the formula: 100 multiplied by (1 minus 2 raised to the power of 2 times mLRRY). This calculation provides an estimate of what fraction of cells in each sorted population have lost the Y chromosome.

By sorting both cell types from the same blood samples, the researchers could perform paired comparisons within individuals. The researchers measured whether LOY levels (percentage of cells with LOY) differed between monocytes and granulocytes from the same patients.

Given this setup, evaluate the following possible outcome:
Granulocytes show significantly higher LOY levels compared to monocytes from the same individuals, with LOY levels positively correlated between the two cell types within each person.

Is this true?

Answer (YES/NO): NO